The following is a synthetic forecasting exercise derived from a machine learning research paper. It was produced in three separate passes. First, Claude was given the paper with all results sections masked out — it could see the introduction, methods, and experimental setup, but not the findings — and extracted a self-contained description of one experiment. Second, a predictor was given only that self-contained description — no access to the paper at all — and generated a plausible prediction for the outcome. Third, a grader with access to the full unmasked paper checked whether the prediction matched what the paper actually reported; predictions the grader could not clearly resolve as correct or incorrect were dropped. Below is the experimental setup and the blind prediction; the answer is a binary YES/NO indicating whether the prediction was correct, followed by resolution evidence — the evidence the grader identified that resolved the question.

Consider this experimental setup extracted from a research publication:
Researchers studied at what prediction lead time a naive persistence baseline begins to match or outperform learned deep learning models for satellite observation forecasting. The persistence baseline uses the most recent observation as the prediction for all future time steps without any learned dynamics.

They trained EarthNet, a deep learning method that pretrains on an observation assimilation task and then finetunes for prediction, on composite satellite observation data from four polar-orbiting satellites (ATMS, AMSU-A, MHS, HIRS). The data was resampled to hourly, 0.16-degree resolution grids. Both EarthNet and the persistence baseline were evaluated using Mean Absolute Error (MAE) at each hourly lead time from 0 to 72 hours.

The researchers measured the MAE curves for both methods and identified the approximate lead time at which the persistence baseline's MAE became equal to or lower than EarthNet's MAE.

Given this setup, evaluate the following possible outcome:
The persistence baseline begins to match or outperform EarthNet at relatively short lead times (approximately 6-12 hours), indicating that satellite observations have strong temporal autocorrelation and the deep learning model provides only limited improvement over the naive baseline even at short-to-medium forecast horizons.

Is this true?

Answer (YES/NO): NO